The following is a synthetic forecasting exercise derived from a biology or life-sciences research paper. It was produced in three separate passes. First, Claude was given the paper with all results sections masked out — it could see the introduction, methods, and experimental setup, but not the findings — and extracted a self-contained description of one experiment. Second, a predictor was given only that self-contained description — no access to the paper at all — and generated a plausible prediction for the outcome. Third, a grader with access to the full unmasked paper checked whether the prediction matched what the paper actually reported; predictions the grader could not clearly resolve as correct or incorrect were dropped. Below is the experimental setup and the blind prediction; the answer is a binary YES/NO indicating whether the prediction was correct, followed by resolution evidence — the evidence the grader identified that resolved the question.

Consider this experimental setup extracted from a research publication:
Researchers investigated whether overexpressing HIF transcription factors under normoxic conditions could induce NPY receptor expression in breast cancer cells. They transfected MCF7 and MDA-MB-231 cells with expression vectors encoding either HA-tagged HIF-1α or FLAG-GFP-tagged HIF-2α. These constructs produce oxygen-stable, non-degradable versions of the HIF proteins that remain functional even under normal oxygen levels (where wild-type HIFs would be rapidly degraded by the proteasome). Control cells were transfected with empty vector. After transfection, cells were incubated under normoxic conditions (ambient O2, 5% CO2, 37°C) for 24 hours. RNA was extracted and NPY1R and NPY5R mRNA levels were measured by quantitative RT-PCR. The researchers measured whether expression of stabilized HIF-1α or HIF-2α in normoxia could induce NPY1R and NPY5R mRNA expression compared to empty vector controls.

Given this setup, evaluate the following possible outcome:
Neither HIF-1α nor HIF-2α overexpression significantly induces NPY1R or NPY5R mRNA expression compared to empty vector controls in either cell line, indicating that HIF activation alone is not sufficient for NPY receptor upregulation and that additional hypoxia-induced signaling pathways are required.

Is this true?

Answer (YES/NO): NO